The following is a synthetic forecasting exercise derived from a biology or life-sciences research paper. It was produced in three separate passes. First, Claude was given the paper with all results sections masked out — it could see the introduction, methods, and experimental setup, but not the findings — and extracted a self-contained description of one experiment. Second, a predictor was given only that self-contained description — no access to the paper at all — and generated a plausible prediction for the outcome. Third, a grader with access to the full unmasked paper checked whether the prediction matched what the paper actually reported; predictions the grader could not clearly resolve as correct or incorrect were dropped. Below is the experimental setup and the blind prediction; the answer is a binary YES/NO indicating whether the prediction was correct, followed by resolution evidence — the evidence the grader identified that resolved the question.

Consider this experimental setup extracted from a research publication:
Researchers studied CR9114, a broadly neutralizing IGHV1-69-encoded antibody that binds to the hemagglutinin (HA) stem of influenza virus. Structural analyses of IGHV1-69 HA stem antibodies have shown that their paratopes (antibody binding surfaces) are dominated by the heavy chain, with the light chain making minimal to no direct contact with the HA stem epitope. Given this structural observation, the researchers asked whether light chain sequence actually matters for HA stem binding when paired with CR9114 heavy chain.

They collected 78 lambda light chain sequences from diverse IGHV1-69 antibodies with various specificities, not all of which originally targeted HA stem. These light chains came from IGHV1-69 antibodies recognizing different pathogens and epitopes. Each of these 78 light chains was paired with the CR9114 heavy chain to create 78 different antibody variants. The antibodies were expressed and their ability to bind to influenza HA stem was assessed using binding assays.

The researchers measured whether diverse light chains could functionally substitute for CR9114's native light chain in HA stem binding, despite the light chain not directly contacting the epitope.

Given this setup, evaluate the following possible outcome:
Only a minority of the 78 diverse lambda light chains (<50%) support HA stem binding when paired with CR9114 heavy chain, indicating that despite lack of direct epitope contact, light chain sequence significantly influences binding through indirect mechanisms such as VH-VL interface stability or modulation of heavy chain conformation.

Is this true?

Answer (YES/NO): YES